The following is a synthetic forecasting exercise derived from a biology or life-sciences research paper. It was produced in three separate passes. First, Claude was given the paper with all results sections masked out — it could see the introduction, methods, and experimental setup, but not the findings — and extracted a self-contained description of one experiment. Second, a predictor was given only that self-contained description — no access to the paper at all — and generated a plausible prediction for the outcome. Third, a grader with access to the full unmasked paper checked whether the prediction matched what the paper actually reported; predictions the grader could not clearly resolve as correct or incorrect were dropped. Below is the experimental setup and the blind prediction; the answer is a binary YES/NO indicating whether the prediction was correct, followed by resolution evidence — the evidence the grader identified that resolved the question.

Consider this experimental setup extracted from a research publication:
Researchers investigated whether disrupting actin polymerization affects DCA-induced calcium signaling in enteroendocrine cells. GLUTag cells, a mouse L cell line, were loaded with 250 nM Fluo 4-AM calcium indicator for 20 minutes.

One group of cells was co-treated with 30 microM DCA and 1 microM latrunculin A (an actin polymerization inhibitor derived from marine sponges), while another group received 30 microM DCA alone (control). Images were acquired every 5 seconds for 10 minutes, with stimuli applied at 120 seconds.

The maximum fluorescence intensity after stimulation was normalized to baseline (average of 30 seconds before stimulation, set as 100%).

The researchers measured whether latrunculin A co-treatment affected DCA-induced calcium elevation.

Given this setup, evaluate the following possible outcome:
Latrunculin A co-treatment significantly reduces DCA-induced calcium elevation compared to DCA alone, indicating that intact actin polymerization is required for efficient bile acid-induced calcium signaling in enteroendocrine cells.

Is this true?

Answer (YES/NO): NO